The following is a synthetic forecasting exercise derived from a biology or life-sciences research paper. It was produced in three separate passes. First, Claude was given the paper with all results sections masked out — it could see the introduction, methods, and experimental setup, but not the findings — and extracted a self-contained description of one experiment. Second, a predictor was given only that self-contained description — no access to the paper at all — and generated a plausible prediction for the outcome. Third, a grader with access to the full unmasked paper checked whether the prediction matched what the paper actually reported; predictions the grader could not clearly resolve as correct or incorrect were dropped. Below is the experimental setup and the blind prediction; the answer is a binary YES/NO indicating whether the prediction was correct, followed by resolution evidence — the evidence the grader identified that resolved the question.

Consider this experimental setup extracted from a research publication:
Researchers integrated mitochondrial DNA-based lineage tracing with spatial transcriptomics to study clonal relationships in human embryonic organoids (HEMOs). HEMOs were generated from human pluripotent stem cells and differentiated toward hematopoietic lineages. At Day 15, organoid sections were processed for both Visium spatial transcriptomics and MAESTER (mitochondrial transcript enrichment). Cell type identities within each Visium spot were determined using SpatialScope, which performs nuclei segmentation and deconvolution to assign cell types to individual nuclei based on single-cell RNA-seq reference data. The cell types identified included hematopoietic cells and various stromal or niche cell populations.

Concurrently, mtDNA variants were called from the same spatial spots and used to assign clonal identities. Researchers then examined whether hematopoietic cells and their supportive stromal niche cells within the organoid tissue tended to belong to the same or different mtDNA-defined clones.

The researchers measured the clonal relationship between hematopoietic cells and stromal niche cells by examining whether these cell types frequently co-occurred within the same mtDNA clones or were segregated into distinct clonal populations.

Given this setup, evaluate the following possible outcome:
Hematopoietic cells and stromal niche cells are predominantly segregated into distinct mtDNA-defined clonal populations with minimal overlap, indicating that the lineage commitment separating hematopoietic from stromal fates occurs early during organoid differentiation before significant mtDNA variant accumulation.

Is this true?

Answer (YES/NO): NO